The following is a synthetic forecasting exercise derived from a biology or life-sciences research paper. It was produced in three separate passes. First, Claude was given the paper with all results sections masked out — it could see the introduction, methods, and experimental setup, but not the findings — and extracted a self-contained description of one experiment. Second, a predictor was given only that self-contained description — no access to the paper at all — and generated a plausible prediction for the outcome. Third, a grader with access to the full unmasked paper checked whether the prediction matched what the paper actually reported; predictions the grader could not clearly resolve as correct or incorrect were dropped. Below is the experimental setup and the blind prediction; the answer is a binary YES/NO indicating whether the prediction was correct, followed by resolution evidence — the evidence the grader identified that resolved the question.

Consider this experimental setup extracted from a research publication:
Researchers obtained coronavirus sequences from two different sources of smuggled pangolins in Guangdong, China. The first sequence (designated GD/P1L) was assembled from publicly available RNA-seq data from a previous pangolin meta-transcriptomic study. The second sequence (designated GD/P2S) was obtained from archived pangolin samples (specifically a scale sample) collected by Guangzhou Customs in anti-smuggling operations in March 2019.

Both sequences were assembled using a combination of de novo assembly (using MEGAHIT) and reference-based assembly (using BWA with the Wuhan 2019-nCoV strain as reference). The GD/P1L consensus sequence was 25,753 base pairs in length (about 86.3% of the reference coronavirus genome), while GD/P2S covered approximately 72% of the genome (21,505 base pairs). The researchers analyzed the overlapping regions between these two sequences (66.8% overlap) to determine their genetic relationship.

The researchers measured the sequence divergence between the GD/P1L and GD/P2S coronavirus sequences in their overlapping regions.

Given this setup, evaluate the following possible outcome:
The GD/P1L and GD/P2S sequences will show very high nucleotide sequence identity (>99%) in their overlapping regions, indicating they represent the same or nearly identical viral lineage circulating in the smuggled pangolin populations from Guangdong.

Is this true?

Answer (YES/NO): YES